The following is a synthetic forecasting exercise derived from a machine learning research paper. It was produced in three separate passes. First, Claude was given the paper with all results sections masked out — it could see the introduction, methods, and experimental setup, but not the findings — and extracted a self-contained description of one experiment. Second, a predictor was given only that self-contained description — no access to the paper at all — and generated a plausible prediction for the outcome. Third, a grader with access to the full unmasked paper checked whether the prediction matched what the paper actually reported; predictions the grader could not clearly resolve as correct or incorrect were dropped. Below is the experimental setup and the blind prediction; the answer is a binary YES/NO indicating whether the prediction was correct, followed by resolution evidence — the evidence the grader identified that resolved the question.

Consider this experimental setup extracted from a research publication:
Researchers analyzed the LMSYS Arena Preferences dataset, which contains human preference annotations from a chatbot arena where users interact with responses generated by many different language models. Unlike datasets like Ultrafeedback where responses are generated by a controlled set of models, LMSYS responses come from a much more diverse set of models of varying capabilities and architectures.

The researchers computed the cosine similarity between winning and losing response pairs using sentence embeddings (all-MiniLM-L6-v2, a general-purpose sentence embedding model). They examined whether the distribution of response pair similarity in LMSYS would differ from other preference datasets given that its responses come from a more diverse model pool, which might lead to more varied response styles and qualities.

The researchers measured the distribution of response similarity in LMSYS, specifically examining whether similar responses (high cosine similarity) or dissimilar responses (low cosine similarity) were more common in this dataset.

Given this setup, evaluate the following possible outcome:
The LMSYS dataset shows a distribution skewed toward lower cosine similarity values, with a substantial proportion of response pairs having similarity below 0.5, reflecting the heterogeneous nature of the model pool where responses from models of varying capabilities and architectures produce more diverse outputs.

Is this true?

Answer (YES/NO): NO